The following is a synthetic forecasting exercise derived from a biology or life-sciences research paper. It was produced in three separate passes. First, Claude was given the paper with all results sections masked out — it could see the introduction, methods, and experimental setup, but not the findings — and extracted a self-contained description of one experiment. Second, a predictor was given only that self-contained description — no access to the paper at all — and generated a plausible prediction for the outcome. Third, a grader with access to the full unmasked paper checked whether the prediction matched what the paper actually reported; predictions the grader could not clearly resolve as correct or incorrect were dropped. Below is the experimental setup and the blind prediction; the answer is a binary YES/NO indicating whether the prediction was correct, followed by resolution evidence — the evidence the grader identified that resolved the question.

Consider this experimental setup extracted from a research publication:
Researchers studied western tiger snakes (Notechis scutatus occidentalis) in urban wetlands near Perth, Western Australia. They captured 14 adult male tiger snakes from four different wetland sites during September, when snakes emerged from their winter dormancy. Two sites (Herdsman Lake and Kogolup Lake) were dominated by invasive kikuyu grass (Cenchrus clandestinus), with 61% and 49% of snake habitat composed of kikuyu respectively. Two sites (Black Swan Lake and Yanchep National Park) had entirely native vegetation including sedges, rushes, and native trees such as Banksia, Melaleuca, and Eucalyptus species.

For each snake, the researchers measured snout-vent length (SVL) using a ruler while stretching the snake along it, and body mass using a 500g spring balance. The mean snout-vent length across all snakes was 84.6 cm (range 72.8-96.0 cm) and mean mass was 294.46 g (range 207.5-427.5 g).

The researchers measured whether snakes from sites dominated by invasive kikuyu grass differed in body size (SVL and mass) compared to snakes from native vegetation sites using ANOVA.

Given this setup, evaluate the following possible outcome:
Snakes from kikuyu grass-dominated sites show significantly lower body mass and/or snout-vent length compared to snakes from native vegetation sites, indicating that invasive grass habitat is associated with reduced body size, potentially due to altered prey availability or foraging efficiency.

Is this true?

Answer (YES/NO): NO